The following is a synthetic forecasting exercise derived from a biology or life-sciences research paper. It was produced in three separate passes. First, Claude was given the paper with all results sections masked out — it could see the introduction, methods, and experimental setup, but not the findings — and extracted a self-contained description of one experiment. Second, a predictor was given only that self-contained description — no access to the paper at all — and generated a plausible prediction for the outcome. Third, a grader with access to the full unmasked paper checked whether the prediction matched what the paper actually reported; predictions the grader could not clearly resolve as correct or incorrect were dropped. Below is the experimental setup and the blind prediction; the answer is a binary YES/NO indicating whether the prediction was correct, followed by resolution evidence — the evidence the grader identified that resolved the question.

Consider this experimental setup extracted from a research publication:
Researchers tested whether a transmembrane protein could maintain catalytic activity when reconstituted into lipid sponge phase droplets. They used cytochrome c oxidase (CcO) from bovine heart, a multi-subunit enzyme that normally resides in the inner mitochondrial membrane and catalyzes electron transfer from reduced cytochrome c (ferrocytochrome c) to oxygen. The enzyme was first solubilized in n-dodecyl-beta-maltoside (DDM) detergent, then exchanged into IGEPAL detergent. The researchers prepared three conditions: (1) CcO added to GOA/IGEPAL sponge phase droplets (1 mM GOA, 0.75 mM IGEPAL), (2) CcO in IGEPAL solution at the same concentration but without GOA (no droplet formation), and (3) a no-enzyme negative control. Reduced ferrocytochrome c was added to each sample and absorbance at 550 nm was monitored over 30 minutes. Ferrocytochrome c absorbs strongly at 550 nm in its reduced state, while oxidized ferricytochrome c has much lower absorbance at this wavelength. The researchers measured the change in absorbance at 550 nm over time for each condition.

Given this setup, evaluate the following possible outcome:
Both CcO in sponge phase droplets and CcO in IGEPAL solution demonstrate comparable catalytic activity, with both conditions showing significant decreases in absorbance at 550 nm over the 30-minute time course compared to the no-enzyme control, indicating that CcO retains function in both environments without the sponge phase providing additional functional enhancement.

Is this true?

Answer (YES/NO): NO